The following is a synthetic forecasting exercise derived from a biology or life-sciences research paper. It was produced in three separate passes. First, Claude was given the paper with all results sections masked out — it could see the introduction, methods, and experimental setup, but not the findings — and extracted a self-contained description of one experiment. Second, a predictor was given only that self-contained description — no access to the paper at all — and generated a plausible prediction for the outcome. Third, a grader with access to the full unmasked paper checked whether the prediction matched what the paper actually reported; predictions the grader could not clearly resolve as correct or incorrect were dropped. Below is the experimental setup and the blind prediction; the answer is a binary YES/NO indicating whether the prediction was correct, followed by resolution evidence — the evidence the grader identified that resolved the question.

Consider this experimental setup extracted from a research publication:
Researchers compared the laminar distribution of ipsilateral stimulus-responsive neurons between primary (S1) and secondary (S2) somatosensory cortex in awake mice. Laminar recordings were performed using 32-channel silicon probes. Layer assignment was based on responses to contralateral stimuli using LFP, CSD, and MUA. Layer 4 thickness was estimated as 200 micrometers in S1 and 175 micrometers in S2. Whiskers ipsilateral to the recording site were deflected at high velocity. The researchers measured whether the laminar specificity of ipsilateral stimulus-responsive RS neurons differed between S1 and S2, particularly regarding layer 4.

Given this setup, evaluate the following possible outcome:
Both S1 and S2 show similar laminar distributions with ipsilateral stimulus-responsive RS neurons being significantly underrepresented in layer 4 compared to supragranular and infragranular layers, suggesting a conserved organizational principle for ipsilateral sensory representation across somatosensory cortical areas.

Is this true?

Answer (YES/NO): NO